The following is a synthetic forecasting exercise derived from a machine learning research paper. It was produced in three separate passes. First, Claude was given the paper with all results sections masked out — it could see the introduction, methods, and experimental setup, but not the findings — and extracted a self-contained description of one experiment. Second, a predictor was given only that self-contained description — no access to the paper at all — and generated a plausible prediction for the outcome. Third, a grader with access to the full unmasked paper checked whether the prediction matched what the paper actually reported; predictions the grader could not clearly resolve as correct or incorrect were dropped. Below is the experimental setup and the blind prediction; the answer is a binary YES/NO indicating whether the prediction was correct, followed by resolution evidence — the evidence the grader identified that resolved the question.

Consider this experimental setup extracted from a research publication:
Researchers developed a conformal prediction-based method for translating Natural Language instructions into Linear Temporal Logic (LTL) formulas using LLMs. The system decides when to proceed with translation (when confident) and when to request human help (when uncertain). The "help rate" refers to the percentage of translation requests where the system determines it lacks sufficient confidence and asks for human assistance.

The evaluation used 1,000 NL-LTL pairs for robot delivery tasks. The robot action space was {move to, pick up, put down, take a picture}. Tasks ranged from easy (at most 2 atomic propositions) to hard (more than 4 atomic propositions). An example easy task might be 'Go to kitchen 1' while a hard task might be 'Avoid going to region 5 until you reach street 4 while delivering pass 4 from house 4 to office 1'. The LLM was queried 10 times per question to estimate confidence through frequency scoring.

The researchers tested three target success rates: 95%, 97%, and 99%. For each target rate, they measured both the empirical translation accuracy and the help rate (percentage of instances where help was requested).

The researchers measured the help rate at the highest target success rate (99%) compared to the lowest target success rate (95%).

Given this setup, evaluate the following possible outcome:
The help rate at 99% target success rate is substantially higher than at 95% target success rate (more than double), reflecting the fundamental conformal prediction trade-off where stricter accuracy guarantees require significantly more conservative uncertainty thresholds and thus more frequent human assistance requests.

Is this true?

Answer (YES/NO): YES